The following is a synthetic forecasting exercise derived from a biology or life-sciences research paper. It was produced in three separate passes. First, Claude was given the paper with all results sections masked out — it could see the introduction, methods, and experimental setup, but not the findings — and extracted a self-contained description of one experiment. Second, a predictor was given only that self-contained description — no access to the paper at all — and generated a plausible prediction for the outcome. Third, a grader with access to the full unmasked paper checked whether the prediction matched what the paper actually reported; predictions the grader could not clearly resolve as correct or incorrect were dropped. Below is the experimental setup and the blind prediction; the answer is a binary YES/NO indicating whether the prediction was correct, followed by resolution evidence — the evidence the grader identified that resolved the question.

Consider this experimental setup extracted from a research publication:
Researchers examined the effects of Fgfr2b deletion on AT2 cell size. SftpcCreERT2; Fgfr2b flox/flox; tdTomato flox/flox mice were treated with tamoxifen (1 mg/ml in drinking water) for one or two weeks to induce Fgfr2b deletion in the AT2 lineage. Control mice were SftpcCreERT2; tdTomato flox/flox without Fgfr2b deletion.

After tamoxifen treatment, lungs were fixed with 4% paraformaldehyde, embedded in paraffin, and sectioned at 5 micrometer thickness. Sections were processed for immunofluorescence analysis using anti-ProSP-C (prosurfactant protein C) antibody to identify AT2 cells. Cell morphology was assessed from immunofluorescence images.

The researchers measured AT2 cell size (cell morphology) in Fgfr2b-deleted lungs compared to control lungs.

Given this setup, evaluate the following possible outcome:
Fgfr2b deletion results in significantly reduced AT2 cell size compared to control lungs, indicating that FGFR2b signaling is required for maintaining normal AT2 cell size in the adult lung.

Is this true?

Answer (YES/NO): YES